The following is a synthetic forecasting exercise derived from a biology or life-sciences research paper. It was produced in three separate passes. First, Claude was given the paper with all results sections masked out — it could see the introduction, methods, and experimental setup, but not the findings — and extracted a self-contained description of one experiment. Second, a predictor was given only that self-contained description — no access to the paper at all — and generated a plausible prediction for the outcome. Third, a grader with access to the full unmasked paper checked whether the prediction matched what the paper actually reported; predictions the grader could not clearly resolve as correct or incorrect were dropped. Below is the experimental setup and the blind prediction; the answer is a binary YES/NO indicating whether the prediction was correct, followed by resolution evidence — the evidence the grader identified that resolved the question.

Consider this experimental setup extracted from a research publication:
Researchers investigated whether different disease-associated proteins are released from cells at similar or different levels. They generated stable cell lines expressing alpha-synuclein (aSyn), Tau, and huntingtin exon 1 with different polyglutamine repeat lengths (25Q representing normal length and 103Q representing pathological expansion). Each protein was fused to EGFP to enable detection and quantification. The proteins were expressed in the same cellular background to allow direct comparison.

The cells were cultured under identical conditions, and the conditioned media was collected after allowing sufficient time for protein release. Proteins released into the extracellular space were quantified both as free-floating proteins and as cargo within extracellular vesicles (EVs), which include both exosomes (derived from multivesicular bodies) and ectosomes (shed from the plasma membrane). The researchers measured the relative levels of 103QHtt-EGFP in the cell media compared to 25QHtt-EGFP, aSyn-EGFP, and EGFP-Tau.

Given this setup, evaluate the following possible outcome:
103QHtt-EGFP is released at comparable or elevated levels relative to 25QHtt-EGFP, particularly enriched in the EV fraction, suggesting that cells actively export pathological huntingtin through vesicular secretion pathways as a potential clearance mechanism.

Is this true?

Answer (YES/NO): NO